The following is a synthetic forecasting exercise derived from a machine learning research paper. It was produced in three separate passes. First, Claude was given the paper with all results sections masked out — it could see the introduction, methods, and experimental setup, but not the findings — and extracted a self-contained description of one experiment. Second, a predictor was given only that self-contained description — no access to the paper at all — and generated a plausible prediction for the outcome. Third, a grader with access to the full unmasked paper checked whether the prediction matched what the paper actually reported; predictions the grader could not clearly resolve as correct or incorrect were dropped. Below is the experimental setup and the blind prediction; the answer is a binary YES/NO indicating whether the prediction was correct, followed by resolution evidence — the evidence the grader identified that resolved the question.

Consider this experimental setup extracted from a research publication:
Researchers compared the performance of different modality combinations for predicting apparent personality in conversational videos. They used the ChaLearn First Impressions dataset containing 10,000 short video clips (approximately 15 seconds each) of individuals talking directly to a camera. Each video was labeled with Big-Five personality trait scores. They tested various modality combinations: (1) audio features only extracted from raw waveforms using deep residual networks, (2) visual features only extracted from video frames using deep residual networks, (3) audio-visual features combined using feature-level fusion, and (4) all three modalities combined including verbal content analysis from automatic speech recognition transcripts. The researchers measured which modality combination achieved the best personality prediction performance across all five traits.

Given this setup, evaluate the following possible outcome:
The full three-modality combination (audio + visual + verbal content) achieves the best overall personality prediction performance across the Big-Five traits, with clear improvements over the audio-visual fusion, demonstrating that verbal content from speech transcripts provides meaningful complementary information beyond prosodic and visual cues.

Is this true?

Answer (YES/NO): YES